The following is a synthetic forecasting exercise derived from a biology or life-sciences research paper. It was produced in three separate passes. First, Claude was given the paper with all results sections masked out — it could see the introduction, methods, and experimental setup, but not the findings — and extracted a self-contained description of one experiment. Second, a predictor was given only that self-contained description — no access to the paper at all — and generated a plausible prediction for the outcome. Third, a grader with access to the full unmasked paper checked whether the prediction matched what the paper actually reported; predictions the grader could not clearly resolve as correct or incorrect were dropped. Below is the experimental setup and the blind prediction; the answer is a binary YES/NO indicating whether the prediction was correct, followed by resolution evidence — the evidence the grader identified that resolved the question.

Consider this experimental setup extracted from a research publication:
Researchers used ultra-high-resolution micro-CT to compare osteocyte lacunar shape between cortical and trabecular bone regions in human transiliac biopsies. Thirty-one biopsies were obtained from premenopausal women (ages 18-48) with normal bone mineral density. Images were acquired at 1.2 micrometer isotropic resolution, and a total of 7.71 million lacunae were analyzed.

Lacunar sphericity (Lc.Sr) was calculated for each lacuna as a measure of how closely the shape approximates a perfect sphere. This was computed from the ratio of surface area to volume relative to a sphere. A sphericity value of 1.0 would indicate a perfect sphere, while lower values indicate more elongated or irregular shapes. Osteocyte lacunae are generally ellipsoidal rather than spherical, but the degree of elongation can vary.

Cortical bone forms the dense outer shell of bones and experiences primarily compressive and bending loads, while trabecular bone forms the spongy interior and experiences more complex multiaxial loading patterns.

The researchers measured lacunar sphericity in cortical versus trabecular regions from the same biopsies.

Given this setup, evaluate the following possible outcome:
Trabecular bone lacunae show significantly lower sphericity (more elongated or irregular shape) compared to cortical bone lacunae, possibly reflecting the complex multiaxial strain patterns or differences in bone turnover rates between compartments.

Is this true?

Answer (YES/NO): NO